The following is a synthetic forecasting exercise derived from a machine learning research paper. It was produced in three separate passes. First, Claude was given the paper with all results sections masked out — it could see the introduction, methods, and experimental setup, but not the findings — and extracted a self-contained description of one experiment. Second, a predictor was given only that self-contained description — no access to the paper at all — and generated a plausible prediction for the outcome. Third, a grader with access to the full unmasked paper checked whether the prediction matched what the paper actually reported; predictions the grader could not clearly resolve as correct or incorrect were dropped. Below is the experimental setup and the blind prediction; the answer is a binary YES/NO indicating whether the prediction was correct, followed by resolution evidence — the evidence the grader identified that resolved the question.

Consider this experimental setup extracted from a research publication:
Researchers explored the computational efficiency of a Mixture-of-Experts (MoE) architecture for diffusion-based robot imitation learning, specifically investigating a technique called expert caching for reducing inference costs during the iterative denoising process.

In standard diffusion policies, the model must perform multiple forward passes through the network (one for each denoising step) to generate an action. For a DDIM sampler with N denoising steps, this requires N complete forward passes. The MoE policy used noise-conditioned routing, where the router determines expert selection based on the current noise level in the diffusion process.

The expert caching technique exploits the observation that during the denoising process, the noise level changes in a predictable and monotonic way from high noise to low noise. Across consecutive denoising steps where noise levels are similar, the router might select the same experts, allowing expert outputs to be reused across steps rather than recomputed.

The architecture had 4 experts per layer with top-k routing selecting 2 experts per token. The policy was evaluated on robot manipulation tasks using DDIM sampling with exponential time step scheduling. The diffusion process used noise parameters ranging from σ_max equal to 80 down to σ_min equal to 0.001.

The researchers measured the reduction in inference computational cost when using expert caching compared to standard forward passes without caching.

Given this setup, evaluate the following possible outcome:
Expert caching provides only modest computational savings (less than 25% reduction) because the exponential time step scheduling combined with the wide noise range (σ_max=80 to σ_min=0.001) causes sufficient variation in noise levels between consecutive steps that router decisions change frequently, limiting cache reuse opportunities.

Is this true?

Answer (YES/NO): NO